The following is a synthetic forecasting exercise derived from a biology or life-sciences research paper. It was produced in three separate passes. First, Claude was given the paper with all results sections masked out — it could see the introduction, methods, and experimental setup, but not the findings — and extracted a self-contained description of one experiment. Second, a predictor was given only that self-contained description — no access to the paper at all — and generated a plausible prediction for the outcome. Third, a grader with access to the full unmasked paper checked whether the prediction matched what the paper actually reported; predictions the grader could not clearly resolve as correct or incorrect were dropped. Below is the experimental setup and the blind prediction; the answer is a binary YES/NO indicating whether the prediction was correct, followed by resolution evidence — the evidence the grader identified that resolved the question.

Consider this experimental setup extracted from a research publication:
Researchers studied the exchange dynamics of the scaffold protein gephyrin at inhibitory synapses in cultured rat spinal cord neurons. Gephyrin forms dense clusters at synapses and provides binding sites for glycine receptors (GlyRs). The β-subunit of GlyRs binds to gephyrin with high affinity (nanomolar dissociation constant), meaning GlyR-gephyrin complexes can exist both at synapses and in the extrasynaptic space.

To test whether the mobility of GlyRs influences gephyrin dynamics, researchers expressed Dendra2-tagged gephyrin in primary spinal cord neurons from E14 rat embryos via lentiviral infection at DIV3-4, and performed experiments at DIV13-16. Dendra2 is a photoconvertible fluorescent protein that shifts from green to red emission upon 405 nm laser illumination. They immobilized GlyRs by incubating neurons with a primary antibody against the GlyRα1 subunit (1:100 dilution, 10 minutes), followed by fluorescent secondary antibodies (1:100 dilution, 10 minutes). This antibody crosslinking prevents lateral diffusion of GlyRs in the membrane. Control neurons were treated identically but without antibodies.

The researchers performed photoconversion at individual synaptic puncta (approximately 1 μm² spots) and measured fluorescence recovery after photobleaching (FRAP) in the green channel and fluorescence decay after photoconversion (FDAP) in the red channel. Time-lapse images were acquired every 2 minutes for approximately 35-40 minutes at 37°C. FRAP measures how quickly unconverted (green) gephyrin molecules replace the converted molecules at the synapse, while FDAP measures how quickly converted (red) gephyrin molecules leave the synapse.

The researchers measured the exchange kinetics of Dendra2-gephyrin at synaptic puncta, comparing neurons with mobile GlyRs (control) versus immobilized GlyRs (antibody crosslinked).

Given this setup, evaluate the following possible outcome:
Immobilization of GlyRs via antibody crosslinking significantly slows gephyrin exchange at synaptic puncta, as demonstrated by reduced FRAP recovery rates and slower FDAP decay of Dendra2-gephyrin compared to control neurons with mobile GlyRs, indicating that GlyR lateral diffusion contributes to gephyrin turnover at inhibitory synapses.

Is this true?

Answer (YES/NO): NO